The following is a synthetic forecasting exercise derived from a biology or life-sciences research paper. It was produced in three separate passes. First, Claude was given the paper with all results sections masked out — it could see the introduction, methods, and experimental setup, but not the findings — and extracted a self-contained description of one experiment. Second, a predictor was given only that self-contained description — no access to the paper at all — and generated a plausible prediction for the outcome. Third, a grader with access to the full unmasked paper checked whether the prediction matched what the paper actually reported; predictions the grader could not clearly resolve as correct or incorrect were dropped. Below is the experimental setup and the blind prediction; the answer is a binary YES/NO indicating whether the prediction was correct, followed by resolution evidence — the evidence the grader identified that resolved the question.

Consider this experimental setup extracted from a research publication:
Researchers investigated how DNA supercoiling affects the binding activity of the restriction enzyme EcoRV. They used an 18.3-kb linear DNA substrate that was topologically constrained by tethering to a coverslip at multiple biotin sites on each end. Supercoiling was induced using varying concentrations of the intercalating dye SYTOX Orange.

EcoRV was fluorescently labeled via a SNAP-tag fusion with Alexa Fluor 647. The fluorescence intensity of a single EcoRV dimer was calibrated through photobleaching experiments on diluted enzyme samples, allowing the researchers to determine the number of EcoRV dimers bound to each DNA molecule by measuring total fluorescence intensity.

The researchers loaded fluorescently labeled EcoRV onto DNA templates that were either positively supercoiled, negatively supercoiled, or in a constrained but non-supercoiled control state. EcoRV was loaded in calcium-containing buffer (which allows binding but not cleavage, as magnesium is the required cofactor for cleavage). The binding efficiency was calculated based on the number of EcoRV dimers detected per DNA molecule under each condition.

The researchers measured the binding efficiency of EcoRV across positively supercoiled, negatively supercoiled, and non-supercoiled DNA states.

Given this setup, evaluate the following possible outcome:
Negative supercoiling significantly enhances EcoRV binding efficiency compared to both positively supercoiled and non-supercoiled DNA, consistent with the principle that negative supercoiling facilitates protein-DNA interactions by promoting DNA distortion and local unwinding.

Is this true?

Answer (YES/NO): NO